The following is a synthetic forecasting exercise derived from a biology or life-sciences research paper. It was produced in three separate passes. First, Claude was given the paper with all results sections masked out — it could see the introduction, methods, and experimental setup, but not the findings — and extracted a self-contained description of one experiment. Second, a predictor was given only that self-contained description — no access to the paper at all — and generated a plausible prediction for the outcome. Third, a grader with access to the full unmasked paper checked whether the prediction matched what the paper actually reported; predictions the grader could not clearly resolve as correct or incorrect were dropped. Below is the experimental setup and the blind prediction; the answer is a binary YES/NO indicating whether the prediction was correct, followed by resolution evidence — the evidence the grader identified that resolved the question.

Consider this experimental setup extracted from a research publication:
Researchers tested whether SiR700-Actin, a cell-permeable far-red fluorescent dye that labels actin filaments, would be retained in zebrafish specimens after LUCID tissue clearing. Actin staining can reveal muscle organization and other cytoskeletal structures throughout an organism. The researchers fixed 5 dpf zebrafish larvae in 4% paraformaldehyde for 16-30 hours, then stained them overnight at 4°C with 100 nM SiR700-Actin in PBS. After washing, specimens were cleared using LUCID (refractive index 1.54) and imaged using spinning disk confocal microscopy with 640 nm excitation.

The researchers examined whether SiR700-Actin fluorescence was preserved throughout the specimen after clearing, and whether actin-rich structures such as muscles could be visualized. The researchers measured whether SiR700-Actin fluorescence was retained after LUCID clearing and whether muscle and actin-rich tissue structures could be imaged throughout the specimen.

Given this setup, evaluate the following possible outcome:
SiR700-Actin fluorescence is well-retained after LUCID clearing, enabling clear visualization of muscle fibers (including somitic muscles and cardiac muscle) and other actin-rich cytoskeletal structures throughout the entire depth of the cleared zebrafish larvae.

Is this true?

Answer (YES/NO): YES